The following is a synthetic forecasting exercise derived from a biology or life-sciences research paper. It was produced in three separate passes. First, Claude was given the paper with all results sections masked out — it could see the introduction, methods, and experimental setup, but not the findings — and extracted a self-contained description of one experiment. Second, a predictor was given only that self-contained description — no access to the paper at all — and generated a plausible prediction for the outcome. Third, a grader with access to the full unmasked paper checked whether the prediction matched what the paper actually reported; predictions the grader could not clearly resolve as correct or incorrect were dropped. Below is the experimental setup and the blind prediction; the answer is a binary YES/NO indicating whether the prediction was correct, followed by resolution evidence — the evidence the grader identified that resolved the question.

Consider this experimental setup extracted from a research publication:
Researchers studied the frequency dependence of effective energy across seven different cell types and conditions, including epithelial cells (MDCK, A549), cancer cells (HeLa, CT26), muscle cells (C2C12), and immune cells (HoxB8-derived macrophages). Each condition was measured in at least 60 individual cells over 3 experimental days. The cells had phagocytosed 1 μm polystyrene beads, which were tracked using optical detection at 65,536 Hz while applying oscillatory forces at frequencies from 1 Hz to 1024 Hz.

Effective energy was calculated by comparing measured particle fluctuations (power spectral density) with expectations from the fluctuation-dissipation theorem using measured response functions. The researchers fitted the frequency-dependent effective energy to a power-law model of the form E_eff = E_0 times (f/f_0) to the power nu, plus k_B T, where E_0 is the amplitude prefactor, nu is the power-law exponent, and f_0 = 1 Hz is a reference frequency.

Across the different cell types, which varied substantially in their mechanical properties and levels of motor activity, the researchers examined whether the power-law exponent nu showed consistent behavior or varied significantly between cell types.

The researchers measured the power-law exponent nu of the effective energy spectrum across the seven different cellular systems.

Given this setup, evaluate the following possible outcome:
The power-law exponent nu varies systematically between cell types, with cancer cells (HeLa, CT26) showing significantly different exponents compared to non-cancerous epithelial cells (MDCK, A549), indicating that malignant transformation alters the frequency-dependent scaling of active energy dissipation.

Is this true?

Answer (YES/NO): NO